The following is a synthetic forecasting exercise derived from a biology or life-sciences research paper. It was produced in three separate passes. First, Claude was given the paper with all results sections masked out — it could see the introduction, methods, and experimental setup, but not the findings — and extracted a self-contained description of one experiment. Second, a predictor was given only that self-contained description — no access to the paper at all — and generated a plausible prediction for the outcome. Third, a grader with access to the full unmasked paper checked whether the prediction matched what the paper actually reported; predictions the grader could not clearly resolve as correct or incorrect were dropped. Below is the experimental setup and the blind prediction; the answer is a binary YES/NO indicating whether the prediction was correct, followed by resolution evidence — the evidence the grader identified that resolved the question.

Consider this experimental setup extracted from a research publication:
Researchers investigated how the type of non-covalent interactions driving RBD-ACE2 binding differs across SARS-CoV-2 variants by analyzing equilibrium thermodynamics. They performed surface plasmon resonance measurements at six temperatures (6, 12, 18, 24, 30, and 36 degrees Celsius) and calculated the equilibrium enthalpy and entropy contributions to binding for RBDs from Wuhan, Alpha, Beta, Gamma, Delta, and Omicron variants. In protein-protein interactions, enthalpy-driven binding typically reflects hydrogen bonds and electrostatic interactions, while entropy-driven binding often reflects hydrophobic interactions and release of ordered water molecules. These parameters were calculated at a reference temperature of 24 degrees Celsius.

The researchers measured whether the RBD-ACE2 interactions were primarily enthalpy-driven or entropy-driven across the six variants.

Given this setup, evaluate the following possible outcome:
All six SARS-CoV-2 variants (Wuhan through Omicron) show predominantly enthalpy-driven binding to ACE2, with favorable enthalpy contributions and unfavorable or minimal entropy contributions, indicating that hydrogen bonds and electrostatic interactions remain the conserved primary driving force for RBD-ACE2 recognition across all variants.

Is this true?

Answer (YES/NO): NO